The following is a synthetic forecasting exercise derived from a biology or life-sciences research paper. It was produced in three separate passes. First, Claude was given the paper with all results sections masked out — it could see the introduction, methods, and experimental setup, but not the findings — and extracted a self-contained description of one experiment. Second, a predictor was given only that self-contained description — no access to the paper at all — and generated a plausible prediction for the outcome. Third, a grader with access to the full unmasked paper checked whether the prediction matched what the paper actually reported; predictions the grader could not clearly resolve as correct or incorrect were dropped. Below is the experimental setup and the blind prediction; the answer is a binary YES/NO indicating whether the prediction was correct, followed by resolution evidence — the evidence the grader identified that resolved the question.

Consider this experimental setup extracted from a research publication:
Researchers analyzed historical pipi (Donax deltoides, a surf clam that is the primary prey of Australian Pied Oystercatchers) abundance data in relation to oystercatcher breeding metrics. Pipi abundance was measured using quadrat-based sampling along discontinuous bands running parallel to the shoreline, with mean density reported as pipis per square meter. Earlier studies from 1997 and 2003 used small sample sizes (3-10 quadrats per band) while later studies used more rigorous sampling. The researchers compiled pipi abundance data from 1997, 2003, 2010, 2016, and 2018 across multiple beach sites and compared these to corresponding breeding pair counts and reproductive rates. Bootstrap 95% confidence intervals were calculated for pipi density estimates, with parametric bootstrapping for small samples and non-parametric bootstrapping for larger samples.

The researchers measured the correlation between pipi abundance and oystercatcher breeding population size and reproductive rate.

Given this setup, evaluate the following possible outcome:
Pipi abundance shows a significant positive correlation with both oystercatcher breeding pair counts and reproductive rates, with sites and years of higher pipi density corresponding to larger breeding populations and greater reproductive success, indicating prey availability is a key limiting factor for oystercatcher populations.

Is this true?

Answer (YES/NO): NO